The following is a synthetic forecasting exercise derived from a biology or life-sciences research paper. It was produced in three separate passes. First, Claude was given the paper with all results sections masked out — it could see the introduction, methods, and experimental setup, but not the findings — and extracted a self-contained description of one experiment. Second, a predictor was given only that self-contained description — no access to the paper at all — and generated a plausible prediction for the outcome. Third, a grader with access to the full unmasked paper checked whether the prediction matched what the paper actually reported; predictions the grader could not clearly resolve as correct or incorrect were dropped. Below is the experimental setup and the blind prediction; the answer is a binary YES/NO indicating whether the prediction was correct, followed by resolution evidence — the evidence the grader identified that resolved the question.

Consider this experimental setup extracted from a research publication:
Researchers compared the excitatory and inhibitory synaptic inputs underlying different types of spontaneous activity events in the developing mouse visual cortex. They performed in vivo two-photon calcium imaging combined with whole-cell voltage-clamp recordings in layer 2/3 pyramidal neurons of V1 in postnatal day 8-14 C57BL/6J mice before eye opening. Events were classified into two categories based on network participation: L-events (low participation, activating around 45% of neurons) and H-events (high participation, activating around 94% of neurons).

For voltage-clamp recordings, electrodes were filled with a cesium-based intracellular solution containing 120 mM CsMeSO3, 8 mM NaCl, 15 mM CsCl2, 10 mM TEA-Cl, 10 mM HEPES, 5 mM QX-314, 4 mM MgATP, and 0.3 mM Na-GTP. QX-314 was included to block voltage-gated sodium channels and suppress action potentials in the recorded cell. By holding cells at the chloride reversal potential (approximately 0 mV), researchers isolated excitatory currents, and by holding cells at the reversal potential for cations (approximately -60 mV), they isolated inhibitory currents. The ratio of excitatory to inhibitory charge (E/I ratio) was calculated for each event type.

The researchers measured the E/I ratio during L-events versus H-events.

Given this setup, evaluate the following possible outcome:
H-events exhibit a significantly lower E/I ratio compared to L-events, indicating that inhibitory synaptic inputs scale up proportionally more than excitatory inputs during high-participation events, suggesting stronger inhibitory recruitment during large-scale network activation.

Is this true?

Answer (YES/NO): NO